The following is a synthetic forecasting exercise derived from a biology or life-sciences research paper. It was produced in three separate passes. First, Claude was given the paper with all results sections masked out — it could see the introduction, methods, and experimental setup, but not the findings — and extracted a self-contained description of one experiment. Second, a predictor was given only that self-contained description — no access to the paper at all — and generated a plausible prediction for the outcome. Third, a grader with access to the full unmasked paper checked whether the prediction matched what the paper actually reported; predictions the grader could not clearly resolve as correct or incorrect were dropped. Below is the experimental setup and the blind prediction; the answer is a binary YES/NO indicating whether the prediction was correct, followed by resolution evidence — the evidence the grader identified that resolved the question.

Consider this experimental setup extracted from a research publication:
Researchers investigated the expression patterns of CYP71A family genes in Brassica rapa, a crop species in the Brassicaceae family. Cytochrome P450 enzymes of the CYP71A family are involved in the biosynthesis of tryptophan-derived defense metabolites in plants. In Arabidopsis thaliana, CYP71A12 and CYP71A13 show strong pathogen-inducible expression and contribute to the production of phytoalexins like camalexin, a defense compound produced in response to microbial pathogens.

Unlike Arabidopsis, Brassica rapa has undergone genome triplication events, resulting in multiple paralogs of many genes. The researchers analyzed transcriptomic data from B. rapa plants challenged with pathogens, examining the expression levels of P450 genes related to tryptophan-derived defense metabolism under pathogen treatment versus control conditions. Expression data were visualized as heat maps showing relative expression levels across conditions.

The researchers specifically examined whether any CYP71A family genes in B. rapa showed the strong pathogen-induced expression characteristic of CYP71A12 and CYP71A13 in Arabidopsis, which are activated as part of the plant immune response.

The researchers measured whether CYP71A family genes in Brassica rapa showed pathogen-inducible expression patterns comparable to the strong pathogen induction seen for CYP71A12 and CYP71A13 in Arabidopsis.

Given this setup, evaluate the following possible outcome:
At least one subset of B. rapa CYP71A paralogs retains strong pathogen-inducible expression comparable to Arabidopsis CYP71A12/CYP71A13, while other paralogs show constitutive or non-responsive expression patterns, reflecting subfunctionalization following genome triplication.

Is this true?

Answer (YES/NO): NO